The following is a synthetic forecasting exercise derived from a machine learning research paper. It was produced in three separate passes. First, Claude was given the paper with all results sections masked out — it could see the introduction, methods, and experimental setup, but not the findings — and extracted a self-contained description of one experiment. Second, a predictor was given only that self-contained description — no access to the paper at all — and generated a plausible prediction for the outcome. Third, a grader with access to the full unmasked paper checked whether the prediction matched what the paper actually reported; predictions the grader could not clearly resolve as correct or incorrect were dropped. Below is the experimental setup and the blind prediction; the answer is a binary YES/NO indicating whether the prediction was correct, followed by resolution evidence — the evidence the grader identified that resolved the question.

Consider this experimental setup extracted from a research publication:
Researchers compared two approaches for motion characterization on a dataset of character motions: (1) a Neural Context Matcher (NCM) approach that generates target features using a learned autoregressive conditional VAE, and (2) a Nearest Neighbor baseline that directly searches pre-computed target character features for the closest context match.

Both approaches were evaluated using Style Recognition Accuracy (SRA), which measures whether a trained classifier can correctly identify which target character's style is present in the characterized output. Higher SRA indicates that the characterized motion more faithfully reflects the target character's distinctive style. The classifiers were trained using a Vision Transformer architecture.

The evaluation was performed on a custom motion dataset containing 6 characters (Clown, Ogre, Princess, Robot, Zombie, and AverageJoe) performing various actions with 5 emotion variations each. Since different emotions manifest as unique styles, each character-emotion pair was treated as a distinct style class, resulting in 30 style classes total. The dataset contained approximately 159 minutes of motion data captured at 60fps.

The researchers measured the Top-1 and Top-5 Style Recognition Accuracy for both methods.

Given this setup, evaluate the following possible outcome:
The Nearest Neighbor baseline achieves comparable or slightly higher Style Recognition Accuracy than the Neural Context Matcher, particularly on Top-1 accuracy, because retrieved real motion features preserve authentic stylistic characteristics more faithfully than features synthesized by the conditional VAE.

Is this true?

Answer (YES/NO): NO